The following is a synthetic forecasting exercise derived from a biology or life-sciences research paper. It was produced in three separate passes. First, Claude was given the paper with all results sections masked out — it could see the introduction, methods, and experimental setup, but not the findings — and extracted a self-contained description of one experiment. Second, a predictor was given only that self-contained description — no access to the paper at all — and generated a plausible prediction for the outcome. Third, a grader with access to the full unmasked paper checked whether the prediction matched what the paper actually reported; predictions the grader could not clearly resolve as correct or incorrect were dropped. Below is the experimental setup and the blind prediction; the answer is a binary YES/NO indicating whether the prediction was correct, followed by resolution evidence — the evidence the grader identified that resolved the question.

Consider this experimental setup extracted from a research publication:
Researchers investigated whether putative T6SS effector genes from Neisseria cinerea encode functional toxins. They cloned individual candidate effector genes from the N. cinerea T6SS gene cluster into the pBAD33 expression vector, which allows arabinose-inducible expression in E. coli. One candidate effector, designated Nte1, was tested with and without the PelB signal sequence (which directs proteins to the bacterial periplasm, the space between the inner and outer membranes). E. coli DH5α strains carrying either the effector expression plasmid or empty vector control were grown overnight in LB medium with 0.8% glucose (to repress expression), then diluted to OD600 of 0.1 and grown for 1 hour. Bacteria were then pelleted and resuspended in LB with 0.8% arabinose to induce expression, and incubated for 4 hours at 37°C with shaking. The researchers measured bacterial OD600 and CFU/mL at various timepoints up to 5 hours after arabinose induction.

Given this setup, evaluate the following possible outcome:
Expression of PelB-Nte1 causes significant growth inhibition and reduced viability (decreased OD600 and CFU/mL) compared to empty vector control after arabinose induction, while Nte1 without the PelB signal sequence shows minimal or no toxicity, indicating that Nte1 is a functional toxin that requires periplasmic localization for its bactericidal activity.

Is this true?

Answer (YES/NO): YES